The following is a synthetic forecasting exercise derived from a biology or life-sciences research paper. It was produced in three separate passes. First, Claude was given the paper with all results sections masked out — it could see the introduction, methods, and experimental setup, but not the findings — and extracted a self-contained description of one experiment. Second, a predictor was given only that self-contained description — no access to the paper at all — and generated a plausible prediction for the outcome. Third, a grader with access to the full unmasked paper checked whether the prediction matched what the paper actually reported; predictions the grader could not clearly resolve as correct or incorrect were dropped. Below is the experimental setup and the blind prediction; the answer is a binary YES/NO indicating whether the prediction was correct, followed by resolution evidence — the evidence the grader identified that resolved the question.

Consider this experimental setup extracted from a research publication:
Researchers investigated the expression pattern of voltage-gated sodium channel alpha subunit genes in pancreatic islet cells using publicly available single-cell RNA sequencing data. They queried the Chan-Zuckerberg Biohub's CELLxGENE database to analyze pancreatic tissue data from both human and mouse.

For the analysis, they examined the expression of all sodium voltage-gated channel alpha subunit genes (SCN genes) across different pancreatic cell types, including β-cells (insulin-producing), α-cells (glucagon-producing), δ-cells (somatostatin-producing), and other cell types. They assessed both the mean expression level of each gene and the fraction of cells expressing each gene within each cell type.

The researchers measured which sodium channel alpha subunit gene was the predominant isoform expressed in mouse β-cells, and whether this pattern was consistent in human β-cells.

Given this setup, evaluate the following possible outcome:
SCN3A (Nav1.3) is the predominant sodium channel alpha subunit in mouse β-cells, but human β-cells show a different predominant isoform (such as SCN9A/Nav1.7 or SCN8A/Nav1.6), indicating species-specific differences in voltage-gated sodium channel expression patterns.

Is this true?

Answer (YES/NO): NO